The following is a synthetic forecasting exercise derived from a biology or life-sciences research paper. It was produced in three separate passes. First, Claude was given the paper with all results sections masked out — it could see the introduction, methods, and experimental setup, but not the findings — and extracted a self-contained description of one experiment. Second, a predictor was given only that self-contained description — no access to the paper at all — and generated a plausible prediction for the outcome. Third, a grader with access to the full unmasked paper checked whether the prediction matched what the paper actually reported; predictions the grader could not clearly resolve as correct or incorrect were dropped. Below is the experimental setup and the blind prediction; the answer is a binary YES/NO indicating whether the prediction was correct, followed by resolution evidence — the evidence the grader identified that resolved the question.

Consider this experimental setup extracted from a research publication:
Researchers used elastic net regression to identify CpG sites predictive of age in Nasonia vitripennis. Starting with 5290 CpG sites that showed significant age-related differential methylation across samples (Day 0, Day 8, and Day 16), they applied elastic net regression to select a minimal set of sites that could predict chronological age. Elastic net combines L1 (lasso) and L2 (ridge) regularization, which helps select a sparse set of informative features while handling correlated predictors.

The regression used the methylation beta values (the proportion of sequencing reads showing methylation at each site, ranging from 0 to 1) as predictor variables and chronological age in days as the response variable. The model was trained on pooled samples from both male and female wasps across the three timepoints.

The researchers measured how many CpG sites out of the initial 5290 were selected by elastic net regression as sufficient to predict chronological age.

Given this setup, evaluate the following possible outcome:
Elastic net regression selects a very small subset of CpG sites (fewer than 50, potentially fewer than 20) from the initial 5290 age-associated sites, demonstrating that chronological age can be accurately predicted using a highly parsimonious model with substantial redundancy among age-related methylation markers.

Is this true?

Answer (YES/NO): YES